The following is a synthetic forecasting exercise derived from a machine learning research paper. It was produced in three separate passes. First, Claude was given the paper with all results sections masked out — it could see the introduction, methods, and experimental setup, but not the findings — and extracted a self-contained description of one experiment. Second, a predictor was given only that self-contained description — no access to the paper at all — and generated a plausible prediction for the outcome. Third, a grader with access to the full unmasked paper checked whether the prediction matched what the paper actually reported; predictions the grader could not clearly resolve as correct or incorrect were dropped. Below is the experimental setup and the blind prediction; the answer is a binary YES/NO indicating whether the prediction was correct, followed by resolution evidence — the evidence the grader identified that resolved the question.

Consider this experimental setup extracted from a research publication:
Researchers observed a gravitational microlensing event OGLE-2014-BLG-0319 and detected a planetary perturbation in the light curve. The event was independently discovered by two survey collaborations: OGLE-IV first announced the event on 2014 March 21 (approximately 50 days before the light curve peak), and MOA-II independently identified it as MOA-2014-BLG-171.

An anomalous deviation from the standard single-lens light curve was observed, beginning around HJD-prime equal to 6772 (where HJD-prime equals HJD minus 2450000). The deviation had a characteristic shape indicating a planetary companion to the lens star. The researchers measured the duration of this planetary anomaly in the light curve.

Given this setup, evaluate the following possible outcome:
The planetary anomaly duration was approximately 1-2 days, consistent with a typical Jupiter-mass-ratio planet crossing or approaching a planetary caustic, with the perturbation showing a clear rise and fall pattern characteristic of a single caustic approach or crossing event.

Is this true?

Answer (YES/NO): NO